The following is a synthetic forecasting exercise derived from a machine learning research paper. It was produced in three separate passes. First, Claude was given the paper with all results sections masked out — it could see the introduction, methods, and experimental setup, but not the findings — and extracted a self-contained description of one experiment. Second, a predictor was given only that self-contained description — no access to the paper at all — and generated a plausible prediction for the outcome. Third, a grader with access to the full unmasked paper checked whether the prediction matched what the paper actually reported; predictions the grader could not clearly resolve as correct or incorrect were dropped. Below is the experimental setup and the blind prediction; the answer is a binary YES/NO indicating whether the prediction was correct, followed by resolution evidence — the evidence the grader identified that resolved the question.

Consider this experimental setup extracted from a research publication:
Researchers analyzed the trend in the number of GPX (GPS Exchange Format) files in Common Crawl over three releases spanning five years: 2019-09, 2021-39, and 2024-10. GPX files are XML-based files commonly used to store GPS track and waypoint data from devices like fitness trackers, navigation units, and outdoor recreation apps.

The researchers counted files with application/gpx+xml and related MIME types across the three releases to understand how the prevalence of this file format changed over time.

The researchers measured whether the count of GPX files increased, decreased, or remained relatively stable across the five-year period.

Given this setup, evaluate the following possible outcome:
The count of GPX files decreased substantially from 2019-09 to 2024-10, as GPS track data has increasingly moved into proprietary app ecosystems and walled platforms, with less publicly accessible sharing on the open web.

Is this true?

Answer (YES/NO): NO